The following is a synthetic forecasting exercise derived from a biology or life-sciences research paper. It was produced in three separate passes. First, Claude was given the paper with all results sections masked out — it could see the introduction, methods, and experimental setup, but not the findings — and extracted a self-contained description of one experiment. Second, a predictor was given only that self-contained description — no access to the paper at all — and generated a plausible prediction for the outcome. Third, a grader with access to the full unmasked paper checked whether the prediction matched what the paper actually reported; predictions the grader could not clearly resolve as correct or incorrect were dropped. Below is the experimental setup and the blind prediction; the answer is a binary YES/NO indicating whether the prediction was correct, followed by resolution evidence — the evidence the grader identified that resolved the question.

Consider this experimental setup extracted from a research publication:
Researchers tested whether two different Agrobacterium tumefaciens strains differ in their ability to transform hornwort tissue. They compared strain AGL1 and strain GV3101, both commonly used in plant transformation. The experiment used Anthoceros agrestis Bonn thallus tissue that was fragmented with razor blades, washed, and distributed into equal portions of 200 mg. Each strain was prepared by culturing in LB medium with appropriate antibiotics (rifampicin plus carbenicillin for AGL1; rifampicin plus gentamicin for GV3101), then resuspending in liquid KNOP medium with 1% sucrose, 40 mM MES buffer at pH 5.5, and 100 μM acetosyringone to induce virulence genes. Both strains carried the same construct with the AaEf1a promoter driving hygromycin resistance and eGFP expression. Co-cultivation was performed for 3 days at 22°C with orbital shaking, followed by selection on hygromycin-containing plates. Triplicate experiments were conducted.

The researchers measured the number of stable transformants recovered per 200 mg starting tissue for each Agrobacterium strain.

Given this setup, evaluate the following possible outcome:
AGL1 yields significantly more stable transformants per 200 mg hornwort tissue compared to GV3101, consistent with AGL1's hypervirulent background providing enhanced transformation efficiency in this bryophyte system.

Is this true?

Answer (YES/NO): NO